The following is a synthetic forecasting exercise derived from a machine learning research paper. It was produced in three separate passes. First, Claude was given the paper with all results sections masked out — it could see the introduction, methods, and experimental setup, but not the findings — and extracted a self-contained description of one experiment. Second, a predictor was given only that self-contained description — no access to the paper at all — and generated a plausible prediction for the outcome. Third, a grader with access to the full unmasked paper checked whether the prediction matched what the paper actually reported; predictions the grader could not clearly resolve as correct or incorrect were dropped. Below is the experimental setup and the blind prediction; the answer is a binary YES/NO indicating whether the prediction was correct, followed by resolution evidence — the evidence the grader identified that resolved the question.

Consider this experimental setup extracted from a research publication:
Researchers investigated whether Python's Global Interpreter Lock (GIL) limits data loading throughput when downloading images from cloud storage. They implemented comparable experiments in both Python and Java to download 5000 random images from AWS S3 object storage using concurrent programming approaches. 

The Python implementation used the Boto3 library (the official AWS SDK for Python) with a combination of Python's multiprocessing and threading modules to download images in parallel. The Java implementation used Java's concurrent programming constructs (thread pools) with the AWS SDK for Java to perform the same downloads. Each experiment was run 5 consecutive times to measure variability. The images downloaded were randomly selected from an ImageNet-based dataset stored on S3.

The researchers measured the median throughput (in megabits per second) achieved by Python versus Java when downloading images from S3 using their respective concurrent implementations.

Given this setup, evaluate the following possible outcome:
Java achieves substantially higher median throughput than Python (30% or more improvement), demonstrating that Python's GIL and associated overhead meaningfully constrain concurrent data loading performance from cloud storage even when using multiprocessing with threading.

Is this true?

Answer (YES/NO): YES